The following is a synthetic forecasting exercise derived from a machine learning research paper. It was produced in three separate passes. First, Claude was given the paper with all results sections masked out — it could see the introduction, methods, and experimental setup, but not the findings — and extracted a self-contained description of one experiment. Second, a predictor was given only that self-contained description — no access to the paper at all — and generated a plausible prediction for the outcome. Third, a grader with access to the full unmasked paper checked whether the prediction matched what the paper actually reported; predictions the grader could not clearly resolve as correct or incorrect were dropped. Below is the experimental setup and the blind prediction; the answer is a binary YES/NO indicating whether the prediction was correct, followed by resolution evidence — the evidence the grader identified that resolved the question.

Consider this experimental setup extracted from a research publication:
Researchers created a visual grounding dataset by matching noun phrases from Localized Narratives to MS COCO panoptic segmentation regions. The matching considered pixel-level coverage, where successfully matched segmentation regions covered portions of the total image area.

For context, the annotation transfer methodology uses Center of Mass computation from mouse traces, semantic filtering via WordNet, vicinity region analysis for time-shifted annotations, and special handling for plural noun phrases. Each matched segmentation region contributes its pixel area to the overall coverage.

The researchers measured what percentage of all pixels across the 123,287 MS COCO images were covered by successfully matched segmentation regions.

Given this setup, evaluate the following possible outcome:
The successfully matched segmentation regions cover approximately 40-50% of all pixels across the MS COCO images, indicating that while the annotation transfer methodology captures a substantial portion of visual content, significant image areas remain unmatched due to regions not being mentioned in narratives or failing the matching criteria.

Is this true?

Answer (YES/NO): NO